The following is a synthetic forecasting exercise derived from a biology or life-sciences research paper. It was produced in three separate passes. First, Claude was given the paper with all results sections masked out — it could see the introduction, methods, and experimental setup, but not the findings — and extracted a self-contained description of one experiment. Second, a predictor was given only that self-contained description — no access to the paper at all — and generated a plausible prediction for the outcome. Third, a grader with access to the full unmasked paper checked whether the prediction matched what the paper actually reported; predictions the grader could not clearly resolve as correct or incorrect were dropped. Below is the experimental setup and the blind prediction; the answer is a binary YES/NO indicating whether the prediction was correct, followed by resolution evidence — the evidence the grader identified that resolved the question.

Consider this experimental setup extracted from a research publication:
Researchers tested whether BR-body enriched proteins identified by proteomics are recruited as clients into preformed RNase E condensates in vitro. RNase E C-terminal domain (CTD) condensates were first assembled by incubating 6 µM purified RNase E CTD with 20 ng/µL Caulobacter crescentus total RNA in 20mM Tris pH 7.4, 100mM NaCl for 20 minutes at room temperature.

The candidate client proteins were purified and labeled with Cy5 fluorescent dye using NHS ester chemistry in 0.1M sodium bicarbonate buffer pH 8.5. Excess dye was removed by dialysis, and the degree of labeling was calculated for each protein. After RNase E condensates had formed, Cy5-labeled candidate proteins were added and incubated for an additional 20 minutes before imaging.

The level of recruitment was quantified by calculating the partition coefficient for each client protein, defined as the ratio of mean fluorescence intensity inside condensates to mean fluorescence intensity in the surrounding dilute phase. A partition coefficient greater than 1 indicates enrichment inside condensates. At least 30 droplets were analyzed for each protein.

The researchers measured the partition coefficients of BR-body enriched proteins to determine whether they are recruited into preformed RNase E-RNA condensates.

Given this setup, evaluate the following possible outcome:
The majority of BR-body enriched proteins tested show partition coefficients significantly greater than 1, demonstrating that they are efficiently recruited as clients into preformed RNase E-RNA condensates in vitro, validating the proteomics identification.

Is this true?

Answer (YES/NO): NO